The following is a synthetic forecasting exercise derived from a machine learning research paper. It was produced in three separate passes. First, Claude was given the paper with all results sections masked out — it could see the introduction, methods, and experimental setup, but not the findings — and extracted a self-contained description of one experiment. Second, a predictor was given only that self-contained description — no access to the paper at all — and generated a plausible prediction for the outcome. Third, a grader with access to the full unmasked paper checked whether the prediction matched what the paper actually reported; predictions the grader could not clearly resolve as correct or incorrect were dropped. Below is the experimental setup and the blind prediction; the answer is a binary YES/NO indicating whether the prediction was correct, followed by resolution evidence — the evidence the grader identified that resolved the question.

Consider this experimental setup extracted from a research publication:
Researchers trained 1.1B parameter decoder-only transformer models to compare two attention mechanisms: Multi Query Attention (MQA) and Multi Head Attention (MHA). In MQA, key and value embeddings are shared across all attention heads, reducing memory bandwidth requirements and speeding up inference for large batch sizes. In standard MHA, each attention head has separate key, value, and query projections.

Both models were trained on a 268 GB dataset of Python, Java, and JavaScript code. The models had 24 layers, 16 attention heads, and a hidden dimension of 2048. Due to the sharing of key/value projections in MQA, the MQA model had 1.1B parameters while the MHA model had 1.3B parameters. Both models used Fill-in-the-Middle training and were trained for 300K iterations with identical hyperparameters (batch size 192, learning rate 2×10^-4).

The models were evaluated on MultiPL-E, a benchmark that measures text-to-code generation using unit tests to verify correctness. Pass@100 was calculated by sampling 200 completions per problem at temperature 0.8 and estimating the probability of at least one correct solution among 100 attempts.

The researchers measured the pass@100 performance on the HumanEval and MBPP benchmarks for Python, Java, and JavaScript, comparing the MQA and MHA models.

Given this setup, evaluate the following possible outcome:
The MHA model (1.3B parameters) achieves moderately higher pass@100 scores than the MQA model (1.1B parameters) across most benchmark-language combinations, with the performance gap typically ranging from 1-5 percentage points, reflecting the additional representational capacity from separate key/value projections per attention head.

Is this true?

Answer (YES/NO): YES